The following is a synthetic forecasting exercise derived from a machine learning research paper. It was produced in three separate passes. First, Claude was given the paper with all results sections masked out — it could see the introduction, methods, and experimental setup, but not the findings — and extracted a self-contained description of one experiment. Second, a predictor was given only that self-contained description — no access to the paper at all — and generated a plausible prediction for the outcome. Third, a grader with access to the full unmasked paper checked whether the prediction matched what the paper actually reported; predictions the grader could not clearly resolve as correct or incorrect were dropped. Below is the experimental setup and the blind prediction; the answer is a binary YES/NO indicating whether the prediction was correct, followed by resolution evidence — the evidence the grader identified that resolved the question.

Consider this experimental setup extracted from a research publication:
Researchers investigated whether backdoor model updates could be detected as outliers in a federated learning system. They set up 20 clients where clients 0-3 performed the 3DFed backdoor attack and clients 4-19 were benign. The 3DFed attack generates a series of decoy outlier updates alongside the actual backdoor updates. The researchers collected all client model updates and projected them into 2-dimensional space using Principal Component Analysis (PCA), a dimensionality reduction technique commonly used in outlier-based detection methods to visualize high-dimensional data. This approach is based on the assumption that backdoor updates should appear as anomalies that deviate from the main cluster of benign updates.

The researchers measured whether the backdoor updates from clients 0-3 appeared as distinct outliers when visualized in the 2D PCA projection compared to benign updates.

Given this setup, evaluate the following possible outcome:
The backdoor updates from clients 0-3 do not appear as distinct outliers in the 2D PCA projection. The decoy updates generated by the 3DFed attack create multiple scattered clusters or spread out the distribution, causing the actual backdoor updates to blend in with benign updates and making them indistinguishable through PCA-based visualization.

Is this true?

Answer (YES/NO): YES